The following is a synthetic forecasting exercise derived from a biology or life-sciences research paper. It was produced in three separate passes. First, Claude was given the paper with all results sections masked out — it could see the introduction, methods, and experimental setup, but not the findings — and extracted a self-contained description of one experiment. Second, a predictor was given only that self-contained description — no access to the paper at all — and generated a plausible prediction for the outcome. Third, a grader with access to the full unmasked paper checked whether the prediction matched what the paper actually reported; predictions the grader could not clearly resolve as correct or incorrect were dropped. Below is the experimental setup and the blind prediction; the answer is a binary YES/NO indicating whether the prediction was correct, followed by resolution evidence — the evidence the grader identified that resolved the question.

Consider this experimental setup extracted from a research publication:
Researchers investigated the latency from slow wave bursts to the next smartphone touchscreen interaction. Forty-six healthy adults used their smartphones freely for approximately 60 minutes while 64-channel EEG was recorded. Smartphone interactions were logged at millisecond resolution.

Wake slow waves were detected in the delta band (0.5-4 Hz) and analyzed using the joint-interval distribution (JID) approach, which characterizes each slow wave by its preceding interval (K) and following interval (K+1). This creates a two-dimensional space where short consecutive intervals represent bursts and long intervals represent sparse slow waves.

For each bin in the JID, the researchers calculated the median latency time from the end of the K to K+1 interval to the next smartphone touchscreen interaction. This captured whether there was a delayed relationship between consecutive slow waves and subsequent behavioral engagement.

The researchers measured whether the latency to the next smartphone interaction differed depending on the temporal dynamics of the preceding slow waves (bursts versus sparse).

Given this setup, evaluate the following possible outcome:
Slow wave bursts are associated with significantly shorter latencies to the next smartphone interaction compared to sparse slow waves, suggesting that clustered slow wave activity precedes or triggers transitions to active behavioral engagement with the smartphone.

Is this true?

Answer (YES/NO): NO